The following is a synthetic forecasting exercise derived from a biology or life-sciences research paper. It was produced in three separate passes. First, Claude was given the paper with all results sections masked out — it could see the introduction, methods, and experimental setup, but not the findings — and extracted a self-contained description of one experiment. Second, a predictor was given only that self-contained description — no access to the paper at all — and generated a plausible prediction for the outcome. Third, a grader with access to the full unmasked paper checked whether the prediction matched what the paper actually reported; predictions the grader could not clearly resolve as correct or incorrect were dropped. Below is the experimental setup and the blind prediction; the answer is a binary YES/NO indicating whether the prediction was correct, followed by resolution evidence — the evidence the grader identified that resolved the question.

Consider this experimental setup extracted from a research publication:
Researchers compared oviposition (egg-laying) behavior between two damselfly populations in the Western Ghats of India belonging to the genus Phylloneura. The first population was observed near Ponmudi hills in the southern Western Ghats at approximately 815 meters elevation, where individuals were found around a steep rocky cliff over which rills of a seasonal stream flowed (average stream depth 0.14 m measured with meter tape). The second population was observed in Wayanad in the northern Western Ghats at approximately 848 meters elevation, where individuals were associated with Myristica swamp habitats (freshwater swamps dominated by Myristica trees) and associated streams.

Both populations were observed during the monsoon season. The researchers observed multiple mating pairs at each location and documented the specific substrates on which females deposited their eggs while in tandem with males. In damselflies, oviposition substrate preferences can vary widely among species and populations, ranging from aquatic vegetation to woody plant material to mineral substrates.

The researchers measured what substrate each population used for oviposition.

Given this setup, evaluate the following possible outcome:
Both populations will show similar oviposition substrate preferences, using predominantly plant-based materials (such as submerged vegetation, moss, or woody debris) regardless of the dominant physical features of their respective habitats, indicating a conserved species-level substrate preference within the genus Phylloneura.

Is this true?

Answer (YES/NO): NO